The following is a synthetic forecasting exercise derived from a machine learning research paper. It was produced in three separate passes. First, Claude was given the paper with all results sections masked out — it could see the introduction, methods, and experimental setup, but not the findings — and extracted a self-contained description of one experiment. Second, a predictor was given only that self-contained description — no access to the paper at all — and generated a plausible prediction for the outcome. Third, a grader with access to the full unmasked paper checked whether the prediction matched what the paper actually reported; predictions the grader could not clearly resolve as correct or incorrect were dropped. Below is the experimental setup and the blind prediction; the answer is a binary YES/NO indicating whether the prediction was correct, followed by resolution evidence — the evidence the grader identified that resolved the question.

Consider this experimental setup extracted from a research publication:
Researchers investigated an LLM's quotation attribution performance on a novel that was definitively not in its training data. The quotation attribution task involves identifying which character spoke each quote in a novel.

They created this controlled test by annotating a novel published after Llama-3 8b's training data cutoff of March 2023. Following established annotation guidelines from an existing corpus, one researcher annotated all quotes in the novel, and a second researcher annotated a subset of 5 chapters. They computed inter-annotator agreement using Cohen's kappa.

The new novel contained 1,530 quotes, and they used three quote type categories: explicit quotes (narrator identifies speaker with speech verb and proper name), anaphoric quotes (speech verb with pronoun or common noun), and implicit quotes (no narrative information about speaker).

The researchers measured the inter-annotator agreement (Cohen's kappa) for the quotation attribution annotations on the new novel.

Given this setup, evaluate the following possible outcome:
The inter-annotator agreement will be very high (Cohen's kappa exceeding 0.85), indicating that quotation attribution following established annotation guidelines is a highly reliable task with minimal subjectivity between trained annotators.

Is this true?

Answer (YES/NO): YES